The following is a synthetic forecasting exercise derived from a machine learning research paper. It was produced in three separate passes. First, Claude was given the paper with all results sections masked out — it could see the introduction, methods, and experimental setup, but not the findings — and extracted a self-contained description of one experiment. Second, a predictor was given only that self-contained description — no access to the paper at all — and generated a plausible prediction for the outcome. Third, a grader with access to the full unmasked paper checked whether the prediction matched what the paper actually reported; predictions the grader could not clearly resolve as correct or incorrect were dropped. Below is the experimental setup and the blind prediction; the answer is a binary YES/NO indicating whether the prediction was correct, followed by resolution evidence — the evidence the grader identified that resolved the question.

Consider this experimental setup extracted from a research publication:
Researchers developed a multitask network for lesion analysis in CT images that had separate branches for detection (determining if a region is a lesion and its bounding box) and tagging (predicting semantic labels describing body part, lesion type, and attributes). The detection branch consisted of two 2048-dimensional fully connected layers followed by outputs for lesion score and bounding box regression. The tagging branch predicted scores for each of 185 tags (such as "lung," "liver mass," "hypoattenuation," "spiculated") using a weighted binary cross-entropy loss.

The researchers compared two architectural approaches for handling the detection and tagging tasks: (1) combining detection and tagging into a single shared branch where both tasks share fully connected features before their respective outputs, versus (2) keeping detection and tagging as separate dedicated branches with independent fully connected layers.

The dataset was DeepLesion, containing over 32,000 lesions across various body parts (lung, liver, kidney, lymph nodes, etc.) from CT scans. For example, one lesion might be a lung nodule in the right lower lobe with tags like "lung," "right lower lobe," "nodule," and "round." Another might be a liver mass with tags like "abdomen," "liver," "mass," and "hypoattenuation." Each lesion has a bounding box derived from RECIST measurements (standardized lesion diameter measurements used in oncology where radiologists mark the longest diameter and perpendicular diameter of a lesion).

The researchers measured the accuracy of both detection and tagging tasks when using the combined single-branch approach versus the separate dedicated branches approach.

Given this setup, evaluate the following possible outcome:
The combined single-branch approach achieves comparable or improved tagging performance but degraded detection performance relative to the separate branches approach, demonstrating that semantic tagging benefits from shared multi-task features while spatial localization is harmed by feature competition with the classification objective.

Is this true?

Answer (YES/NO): NO